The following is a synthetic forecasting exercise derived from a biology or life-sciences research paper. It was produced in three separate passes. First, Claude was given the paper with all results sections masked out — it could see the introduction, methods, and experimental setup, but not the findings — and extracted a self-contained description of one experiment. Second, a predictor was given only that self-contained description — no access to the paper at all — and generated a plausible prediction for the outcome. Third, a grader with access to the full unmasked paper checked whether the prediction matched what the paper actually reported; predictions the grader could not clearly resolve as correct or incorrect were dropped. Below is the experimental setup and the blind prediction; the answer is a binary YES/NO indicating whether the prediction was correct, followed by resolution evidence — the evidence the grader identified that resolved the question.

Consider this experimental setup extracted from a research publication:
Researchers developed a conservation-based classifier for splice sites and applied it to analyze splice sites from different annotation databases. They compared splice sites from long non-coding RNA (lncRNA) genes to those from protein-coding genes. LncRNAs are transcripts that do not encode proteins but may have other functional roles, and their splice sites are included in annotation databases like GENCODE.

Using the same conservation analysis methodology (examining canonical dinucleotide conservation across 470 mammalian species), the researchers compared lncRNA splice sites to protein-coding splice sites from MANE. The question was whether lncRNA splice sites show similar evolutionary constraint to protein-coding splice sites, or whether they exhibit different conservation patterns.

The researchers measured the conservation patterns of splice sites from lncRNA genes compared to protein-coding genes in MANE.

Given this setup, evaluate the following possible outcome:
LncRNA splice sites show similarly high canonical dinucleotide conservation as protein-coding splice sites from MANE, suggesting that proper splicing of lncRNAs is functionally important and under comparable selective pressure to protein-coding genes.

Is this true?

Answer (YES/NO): NO